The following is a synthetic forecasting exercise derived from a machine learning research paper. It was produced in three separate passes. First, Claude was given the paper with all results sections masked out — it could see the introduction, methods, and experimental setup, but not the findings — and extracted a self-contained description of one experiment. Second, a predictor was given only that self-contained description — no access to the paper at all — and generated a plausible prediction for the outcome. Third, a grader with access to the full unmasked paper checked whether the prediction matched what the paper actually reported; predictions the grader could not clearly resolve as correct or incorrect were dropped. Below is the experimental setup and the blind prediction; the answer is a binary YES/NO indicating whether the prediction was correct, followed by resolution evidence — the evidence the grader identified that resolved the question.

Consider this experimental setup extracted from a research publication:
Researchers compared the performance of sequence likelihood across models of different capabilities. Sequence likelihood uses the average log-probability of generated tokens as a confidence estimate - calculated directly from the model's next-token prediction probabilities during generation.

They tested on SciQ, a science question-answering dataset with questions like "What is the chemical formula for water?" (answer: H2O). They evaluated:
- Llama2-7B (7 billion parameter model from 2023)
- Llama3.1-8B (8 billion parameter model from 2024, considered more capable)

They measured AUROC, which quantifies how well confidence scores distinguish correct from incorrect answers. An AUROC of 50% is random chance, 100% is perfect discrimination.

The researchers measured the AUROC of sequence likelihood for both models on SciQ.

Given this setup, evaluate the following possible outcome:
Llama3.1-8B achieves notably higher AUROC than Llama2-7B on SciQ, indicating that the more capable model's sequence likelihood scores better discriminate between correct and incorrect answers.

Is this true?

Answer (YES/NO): YES